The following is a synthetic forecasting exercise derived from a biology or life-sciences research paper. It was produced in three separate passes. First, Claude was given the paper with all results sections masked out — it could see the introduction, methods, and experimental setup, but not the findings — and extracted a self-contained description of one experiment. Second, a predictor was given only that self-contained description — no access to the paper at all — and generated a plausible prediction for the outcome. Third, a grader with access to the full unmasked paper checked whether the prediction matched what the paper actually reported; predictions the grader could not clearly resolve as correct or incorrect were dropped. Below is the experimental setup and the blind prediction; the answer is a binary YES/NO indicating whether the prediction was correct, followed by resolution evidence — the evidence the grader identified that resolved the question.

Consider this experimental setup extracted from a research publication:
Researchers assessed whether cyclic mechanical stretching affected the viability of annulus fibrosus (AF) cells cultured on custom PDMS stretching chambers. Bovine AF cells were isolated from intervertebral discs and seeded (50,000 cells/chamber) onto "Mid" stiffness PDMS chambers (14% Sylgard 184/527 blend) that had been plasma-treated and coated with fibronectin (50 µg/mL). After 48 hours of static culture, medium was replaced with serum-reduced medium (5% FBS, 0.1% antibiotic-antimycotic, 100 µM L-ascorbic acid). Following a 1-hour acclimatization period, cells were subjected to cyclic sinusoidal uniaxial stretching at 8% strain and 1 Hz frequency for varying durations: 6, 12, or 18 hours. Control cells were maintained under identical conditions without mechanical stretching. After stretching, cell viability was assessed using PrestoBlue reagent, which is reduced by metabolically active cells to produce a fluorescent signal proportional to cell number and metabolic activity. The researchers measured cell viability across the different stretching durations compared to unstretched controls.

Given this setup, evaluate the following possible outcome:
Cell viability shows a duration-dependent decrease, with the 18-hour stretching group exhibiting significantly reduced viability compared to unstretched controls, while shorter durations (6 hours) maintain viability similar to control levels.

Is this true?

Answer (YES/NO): YES